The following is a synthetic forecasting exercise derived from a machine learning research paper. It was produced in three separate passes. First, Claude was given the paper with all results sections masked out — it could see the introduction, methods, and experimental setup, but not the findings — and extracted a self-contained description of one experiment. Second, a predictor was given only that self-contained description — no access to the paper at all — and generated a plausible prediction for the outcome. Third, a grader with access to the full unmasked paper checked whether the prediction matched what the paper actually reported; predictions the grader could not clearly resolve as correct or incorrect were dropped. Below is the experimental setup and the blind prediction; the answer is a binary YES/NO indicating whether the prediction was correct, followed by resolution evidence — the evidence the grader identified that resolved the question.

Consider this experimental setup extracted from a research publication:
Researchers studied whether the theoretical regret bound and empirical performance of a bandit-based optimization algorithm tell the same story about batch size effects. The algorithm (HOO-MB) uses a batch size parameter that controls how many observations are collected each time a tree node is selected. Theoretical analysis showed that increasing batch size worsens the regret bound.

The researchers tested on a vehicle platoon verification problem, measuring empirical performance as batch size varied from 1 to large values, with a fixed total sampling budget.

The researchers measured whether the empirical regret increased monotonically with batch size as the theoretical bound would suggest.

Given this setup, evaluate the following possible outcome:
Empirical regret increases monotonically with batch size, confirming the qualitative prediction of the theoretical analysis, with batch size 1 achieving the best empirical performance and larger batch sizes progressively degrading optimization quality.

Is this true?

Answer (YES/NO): NO